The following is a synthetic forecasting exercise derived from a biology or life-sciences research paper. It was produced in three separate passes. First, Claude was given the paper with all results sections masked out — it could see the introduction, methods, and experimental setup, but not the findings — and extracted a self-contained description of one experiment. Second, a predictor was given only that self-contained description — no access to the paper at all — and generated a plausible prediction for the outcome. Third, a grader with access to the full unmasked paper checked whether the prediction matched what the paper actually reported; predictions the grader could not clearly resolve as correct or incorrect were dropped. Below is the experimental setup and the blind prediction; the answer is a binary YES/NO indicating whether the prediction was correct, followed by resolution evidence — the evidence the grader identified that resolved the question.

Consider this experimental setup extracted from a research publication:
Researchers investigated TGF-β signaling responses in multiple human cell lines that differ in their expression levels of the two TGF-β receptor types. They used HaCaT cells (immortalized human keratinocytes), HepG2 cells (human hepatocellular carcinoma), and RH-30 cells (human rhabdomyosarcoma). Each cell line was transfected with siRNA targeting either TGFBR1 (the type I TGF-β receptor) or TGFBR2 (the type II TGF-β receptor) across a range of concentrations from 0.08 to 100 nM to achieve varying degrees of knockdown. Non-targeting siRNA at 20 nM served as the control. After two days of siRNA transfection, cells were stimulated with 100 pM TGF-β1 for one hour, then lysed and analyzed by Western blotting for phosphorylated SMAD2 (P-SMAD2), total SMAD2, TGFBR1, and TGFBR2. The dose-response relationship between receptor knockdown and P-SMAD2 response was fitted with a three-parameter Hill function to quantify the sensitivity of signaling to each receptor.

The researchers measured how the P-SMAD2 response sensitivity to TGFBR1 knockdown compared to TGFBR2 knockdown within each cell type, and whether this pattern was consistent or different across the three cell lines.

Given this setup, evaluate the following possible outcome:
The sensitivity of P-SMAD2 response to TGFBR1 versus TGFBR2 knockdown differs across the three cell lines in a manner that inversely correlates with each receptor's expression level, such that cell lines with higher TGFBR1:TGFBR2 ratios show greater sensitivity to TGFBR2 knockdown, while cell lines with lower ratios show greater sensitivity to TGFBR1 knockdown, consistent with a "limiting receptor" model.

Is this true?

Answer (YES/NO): YES